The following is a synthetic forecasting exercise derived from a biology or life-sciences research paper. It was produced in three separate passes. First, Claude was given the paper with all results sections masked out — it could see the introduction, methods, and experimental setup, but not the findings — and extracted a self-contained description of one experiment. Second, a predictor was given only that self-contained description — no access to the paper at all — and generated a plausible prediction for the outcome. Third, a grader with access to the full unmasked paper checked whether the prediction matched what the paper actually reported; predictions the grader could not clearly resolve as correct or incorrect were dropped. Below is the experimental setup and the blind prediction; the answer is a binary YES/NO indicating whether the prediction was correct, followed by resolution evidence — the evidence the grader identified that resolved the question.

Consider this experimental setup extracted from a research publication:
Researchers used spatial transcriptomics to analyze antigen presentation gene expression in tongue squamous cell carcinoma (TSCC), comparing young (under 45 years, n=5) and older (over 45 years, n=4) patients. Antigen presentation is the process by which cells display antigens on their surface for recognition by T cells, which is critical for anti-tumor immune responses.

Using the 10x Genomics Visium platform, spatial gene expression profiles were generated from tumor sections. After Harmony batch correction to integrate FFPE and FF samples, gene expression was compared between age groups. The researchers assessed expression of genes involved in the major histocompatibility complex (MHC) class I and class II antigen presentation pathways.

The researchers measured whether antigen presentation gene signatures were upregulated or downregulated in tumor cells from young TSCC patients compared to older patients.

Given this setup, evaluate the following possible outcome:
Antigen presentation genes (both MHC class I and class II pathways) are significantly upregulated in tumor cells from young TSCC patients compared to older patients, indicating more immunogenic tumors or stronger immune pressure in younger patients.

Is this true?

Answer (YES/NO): NO